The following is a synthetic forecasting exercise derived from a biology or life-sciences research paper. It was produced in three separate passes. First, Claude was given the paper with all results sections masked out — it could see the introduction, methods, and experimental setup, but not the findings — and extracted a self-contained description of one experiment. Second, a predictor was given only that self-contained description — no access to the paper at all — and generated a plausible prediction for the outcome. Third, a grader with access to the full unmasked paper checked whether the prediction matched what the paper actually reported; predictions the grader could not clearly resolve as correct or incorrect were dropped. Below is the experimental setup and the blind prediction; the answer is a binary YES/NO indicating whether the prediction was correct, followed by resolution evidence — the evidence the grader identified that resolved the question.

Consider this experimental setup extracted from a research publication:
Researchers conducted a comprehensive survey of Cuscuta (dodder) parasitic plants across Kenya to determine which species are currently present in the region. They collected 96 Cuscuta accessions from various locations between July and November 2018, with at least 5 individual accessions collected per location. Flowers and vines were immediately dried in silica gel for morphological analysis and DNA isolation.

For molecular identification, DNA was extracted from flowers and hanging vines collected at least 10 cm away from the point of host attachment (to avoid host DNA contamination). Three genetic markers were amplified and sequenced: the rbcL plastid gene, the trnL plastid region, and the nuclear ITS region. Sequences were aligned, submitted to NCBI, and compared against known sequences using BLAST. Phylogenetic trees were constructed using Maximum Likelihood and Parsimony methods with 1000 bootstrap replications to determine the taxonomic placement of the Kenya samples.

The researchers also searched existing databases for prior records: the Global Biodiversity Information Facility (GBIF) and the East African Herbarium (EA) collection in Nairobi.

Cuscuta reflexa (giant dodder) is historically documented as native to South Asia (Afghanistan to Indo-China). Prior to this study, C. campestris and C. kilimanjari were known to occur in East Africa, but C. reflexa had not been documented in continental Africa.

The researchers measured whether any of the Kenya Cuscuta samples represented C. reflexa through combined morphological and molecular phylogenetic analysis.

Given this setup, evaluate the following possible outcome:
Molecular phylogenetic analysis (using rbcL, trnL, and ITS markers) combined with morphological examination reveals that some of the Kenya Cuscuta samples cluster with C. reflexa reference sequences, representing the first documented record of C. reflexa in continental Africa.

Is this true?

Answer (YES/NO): YES